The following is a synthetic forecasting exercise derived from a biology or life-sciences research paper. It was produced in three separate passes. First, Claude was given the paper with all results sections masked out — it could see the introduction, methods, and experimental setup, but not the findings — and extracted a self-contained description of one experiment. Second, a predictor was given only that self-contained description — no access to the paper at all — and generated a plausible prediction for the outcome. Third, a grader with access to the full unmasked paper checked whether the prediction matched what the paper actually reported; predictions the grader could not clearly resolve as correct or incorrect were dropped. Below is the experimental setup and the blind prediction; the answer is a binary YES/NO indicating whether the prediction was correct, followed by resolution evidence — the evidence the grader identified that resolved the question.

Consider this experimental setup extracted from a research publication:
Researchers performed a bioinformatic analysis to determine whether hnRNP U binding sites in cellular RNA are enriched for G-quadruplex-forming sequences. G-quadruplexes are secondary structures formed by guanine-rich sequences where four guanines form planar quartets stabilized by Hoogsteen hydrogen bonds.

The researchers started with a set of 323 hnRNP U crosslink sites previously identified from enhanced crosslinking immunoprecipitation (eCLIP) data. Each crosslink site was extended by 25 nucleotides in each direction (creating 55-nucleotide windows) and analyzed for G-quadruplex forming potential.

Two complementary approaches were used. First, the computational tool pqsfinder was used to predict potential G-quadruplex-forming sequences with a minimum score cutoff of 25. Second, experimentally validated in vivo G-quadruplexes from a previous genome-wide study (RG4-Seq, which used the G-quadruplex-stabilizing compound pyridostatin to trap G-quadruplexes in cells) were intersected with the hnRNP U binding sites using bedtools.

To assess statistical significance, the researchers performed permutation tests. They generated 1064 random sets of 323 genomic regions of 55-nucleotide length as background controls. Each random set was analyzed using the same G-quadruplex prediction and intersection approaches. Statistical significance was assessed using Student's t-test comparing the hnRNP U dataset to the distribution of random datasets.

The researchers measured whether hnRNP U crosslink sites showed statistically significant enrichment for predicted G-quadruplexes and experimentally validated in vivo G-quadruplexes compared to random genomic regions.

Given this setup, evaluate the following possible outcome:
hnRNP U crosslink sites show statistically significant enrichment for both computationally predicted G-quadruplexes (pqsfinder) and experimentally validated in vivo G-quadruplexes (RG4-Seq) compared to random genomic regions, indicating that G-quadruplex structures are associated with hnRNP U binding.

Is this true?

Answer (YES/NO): YES